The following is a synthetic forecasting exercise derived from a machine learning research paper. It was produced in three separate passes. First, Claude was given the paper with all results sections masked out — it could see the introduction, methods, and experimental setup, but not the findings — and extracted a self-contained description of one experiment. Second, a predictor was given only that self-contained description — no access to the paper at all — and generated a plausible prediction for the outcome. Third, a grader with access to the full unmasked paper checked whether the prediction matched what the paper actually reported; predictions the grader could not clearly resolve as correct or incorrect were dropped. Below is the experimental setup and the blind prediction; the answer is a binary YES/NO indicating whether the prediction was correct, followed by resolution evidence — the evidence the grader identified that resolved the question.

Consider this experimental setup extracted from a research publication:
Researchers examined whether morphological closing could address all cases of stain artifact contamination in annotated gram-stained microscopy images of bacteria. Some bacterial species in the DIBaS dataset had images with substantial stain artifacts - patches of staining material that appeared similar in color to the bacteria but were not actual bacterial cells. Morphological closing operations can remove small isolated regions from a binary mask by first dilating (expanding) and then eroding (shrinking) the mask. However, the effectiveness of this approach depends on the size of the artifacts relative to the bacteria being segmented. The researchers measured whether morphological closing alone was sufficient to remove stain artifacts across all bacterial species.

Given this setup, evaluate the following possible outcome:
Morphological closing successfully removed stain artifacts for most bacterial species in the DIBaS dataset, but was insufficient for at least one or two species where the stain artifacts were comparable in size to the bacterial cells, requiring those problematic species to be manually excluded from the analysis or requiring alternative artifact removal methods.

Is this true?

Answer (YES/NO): YES